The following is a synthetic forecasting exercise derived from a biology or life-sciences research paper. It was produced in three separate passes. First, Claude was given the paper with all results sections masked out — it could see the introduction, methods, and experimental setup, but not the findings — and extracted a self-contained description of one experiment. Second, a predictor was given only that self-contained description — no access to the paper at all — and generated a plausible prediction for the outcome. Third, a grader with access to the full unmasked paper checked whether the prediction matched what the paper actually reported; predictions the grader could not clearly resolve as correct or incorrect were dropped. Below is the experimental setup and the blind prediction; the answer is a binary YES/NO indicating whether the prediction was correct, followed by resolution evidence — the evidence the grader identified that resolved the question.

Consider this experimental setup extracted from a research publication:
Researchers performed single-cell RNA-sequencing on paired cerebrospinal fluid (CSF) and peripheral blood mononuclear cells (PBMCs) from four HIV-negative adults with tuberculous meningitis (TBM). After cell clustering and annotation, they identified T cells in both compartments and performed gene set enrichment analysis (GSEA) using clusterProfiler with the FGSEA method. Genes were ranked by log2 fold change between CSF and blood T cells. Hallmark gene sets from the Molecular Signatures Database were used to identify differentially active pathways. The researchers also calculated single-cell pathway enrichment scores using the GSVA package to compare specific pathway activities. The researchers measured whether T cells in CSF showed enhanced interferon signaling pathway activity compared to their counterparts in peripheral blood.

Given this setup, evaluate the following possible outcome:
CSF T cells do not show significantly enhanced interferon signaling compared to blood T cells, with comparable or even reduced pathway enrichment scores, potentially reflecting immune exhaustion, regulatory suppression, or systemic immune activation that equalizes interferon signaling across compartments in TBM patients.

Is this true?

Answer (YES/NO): NO